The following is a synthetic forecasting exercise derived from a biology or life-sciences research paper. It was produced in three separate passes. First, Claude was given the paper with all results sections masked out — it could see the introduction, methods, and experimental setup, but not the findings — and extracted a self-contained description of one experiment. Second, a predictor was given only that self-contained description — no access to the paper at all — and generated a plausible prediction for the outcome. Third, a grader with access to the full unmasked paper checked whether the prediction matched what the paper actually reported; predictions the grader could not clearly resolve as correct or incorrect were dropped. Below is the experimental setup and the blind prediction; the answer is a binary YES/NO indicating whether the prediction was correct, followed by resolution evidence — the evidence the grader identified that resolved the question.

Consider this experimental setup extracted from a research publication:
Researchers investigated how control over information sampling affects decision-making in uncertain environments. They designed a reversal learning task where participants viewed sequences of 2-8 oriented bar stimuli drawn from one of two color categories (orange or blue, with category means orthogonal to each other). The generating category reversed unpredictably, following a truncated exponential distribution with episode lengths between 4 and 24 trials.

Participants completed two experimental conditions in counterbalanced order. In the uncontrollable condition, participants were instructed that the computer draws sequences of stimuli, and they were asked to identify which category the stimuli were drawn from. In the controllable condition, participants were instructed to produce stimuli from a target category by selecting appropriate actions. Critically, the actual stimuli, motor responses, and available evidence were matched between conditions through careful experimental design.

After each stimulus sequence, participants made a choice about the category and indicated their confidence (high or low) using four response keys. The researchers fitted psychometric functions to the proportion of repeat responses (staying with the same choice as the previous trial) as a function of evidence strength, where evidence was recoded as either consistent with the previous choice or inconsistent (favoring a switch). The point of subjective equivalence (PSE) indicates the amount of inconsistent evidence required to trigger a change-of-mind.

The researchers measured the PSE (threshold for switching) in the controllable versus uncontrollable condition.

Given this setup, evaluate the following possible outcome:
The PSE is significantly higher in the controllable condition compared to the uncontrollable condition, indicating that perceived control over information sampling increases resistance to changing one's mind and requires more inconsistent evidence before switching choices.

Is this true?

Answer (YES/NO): YES